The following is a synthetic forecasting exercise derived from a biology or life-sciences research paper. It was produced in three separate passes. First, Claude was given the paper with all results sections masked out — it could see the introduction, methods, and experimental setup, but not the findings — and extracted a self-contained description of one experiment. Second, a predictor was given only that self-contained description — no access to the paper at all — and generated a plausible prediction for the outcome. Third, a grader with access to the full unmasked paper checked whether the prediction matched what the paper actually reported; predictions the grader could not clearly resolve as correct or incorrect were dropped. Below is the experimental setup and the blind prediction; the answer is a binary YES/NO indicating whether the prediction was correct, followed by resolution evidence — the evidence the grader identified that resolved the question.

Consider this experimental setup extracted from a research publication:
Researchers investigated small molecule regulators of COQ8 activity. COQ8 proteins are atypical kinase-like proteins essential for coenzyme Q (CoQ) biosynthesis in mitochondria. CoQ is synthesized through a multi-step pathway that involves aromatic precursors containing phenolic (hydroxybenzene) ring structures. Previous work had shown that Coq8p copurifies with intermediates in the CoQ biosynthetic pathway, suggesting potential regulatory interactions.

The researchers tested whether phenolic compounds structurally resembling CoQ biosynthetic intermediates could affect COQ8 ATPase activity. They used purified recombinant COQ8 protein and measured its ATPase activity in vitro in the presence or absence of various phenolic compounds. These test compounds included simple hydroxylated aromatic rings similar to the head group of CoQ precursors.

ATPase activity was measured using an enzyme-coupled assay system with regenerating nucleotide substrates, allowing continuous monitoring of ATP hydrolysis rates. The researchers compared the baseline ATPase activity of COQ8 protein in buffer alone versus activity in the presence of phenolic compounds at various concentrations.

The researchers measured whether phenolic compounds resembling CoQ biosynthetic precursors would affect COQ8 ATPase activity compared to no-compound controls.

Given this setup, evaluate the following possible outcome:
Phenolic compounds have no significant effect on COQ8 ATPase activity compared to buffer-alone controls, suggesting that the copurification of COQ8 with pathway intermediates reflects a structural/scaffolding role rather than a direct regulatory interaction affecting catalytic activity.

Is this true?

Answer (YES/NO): NO